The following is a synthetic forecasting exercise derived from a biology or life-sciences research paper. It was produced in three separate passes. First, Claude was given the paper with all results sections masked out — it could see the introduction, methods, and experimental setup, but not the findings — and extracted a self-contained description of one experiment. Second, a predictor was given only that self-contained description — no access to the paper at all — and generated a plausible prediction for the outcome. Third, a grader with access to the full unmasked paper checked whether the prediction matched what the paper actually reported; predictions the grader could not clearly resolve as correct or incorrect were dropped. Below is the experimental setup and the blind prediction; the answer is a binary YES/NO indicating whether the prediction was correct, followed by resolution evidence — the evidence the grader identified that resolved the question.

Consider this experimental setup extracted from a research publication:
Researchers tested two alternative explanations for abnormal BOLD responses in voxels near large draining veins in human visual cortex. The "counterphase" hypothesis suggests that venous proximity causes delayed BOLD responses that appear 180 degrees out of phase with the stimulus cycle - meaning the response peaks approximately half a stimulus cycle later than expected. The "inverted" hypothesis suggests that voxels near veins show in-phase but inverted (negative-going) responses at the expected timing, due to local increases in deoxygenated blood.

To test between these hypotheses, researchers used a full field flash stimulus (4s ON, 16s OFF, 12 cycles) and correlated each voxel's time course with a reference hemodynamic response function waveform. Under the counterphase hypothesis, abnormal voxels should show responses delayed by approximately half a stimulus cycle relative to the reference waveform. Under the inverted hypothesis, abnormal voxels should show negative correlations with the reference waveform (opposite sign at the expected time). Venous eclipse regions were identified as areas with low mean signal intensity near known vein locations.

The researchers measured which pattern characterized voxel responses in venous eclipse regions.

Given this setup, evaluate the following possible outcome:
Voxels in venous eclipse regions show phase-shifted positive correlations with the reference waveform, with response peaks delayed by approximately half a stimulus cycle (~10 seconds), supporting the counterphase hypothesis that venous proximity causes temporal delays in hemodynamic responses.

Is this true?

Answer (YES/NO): NO